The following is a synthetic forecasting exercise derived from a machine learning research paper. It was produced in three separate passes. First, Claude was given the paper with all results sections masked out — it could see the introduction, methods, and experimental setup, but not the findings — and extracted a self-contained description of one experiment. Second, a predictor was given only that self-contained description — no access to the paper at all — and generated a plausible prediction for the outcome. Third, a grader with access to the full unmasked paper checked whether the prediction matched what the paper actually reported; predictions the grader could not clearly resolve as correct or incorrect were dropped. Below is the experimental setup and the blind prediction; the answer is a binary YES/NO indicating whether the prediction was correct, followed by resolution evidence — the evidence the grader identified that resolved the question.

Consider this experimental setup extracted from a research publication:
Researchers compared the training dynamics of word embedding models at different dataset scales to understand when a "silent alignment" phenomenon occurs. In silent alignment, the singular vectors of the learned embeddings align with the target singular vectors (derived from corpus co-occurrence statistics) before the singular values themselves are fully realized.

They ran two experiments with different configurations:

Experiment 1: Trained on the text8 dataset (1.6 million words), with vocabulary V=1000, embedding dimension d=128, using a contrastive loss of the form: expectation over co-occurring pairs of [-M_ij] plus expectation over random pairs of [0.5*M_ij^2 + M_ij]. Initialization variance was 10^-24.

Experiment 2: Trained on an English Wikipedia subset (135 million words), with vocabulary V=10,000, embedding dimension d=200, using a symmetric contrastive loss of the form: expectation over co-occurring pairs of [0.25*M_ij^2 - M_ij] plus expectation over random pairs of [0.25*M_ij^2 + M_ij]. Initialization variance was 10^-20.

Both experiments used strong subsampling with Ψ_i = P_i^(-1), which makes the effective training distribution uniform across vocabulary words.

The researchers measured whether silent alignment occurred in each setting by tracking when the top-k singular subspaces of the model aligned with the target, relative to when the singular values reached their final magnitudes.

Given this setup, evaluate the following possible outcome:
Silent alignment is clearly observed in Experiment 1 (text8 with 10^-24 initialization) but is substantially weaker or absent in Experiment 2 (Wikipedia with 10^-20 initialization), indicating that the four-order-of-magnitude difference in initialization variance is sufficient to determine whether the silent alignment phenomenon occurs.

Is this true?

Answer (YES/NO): NO